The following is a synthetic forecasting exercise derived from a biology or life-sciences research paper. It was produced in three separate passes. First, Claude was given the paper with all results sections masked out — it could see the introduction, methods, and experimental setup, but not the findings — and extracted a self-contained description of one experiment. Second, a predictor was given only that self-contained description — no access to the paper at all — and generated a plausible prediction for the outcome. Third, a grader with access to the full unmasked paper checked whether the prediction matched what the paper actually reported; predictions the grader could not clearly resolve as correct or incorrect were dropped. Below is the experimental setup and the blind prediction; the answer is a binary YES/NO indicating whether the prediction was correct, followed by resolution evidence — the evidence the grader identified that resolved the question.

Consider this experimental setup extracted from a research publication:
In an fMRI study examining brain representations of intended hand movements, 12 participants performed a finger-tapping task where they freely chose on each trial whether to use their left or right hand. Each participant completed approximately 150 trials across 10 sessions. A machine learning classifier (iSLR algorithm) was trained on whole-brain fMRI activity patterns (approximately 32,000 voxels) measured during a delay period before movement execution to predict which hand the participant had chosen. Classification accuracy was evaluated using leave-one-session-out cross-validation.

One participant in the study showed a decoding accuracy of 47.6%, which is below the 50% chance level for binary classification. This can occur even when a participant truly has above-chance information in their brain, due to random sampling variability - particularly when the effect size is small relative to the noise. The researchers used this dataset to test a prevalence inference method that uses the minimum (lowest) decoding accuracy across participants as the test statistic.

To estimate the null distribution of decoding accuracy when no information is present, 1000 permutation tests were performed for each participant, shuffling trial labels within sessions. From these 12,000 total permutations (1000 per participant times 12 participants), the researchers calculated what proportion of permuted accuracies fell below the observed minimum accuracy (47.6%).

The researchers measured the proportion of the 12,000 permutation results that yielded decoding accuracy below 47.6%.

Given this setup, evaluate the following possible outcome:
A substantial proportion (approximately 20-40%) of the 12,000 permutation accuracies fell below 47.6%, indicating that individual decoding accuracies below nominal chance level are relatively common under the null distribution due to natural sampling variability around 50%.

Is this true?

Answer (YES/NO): YES